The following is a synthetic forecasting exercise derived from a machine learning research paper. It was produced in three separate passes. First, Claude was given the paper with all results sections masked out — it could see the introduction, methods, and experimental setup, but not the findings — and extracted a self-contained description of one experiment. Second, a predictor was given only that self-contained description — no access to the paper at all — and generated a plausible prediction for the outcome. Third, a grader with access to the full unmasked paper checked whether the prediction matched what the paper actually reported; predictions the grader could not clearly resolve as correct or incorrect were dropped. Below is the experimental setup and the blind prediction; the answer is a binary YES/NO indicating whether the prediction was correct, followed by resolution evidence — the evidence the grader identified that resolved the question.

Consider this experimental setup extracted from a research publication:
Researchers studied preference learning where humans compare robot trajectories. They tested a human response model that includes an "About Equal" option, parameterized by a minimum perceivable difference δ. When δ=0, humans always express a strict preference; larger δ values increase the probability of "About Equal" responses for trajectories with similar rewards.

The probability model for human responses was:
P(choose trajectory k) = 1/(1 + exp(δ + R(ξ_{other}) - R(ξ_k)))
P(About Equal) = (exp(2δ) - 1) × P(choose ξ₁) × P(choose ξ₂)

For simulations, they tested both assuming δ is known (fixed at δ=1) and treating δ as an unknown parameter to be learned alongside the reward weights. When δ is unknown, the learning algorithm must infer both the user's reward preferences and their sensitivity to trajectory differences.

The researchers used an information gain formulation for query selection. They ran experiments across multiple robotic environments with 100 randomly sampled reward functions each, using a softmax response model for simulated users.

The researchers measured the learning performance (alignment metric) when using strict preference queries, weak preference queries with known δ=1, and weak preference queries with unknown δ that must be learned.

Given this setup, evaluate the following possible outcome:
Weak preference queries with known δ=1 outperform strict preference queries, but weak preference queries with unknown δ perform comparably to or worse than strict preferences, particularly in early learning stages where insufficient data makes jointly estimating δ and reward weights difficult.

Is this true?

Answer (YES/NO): NO